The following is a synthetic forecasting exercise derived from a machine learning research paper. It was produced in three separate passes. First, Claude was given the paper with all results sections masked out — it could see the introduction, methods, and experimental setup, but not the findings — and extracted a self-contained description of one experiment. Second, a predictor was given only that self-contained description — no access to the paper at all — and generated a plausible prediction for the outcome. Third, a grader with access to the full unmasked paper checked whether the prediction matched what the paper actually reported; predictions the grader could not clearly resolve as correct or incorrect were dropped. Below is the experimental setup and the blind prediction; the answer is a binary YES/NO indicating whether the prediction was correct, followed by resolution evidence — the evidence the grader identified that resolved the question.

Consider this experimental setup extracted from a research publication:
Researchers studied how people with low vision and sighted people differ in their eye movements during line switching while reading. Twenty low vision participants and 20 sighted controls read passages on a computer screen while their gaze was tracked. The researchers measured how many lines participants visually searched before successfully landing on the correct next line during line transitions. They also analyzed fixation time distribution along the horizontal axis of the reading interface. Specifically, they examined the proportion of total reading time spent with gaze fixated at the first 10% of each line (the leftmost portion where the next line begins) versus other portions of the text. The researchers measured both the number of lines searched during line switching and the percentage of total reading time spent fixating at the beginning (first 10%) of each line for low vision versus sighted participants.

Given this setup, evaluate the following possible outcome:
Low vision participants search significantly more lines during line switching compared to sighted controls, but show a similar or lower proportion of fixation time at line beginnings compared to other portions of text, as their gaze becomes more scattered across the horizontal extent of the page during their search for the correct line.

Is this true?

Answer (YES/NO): NO